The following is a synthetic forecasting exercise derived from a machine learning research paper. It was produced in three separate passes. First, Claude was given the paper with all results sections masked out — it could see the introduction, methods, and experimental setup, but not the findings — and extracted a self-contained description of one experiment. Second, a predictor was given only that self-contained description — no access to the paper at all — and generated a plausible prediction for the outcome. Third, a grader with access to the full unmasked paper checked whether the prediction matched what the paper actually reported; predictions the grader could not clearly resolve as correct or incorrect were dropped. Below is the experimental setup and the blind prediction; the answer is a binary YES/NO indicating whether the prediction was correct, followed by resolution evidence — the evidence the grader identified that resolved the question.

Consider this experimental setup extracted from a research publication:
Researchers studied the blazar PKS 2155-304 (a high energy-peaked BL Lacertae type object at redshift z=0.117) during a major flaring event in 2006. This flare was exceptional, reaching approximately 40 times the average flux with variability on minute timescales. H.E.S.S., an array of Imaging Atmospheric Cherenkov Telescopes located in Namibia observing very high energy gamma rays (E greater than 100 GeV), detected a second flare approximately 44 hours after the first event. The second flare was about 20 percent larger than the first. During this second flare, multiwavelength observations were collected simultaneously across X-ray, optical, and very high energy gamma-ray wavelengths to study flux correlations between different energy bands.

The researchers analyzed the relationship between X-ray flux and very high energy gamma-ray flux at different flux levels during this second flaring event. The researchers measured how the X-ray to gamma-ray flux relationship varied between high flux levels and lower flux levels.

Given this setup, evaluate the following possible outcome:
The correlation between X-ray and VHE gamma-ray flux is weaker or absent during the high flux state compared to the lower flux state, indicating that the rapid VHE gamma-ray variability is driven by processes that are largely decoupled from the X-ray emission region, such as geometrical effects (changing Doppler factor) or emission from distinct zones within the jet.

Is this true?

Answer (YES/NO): NO